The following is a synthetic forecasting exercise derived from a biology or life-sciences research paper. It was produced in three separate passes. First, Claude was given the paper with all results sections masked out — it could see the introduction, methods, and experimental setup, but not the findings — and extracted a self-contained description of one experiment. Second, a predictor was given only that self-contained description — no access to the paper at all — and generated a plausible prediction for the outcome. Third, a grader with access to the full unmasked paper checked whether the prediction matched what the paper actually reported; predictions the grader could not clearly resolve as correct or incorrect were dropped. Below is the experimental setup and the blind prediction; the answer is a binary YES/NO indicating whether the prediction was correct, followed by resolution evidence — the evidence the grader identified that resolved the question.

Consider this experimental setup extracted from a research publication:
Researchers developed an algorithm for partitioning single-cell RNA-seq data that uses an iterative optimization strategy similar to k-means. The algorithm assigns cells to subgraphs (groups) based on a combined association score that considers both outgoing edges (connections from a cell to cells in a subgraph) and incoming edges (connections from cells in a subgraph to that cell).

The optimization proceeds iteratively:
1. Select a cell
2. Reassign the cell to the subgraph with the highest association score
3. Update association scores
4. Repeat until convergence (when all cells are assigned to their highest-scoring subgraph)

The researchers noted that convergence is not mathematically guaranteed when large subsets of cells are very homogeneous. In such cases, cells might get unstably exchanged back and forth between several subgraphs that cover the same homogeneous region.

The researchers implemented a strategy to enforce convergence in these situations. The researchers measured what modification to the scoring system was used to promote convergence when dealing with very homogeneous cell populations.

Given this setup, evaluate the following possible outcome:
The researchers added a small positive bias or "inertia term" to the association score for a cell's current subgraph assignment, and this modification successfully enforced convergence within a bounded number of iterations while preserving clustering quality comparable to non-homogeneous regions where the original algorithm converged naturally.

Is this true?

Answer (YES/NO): NO